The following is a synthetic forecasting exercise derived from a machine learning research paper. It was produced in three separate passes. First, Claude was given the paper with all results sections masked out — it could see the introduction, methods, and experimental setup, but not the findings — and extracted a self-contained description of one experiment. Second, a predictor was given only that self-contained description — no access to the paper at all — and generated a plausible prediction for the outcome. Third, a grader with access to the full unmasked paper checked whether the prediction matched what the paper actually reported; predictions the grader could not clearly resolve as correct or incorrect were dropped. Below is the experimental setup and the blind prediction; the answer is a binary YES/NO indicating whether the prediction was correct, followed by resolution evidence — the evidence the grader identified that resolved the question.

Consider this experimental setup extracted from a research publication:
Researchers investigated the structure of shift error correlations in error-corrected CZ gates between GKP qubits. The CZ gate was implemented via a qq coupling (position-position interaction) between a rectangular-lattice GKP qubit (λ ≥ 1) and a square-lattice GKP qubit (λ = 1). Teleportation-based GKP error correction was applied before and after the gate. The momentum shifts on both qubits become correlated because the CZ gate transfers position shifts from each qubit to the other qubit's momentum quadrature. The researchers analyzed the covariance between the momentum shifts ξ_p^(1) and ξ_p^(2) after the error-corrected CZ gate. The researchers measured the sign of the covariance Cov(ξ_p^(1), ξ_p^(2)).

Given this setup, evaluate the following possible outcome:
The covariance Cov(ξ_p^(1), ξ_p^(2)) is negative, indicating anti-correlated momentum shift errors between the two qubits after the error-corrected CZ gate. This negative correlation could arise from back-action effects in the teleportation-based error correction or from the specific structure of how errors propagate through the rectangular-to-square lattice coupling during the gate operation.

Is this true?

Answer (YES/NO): NO